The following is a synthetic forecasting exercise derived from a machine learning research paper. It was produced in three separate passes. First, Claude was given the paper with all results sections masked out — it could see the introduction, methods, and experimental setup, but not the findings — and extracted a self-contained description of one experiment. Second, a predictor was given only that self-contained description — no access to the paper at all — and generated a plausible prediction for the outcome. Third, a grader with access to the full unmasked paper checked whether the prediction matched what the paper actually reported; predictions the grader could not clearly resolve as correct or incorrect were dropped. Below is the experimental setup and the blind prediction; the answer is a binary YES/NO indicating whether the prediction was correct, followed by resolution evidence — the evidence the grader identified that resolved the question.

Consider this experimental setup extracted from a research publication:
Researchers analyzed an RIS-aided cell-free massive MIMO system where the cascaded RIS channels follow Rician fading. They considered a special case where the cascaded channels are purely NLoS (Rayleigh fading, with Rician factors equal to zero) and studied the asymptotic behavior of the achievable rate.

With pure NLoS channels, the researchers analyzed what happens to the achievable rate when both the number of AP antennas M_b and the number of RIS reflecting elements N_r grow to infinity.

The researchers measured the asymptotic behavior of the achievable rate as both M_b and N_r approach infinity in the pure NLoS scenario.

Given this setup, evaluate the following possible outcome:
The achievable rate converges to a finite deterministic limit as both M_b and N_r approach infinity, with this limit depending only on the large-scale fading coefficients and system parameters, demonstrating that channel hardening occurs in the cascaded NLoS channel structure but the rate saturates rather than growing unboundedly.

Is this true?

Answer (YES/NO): NO